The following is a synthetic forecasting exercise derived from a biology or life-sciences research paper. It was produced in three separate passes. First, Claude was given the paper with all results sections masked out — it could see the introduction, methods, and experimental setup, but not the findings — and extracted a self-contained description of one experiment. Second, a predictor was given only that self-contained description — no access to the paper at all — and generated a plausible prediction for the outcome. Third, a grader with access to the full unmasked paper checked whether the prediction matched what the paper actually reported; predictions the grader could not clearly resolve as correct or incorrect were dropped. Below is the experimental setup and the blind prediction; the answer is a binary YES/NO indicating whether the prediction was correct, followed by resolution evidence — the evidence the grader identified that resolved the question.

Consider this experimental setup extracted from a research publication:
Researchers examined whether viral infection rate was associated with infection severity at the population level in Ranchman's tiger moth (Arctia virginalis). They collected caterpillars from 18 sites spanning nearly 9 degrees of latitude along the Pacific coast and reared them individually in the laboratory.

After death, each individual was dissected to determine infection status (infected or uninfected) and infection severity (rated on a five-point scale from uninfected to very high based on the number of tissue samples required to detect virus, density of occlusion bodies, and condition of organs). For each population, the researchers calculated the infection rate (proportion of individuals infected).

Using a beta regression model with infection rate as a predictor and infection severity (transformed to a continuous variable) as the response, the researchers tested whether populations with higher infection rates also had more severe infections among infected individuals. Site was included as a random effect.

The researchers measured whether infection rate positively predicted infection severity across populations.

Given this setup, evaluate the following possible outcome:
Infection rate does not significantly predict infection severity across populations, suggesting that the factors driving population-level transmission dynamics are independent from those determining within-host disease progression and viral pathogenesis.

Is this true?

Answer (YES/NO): NO